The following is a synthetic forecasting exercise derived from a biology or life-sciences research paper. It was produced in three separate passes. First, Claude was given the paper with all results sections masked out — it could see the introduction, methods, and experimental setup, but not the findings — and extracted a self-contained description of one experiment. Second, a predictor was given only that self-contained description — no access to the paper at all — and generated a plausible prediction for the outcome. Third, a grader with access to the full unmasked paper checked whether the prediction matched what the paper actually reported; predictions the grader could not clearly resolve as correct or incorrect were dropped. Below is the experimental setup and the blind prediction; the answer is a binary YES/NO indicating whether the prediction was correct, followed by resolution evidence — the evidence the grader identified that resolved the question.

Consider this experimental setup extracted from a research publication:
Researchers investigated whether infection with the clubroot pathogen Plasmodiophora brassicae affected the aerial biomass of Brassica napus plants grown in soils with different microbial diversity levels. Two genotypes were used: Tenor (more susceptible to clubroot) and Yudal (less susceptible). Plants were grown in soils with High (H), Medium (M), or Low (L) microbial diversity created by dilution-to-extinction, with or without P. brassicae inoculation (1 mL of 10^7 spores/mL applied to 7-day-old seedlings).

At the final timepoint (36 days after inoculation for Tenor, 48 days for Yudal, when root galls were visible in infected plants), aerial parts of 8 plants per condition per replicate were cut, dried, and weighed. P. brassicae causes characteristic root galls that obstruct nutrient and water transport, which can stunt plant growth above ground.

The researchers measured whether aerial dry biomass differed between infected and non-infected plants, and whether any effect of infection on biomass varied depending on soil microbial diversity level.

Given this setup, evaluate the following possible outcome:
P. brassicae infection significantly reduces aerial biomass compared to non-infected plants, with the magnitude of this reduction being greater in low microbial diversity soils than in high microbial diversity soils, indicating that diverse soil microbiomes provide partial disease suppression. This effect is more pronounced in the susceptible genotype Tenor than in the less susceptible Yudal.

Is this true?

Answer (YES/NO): NO